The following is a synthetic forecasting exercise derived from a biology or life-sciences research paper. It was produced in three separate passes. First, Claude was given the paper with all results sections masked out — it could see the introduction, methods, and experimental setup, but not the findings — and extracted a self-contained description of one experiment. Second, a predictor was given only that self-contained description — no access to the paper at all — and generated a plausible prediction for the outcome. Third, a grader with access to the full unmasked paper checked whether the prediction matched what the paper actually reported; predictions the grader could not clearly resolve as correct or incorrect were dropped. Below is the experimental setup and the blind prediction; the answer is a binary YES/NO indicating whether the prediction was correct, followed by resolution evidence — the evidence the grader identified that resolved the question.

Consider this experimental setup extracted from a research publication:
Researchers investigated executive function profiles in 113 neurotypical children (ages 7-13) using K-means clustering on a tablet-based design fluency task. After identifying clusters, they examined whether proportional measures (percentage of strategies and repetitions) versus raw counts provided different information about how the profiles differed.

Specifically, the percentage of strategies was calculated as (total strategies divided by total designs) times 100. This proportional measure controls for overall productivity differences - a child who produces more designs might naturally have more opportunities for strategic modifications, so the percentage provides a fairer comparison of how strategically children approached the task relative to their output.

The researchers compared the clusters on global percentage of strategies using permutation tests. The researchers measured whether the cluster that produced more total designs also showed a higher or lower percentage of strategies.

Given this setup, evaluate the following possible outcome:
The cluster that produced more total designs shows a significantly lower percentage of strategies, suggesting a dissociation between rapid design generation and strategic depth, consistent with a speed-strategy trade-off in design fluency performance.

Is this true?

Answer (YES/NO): NO